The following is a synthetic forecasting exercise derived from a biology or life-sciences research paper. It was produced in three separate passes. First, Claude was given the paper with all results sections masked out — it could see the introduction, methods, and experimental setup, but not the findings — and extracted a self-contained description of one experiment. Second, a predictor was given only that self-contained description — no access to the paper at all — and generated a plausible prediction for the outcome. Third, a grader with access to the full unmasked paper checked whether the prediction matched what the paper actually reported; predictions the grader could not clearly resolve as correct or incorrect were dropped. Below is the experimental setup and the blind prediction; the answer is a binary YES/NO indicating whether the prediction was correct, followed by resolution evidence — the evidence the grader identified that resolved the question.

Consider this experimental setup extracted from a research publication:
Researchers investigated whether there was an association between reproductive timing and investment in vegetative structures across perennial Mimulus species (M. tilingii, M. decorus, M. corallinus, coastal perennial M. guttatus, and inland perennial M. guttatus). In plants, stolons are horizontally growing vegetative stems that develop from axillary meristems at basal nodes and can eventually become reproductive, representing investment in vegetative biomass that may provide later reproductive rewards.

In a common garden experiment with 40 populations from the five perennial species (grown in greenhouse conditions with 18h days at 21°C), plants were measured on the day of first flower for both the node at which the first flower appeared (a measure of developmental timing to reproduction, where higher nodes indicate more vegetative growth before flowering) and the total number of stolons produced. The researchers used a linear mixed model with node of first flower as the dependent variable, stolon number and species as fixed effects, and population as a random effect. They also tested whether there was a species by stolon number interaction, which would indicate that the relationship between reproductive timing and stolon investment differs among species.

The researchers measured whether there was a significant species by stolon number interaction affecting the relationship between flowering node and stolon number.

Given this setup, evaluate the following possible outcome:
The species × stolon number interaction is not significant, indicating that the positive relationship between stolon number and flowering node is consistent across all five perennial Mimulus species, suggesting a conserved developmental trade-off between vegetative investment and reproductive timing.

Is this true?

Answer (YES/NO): YES